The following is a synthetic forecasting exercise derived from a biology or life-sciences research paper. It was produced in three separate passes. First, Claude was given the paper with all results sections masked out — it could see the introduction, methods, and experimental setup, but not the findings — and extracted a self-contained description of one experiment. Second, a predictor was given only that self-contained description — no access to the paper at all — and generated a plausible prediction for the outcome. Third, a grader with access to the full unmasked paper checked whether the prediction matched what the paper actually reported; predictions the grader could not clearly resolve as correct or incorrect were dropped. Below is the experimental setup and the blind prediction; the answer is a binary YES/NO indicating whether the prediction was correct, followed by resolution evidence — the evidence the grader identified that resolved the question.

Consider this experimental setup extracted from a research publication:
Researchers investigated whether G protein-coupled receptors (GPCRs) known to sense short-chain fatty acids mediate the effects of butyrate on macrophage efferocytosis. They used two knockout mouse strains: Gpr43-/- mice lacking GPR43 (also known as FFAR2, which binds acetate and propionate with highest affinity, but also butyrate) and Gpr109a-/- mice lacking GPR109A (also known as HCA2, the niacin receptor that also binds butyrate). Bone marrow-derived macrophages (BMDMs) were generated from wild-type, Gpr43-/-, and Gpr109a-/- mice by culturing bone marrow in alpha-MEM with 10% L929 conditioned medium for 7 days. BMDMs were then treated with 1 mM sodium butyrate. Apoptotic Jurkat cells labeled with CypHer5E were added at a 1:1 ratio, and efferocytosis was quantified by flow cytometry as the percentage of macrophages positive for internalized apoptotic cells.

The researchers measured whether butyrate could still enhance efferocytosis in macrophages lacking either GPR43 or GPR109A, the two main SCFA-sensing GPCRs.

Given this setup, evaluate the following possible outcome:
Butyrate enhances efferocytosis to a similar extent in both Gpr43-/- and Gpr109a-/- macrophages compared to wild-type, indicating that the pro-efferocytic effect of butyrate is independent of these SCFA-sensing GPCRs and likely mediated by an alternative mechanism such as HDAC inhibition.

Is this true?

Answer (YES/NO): YES